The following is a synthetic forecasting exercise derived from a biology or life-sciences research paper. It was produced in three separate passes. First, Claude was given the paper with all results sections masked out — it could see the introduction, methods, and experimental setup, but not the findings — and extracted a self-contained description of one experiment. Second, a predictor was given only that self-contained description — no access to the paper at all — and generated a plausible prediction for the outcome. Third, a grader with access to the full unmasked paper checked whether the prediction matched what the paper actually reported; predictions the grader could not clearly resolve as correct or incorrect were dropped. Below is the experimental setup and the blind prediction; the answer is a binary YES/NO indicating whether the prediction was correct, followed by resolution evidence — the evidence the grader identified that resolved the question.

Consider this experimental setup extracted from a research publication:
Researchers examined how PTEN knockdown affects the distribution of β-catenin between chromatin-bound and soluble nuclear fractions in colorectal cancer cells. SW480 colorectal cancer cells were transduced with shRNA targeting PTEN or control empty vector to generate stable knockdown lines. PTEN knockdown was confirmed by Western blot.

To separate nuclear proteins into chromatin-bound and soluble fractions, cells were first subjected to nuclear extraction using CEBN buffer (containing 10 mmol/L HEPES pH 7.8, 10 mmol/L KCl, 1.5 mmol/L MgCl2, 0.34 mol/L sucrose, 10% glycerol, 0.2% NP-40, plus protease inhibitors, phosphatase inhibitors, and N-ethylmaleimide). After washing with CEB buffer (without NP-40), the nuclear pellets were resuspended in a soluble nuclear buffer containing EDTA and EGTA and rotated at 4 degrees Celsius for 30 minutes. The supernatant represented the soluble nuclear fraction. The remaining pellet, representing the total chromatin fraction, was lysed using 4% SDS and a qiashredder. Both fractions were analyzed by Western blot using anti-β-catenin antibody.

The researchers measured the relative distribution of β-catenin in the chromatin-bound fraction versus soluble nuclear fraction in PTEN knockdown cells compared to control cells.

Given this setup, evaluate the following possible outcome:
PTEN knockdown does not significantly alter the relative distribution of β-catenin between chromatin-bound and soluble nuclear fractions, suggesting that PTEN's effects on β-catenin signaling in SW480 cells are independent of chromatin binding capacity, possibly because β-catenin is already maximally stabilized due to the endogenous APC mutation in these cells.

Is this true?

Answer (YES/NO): NO